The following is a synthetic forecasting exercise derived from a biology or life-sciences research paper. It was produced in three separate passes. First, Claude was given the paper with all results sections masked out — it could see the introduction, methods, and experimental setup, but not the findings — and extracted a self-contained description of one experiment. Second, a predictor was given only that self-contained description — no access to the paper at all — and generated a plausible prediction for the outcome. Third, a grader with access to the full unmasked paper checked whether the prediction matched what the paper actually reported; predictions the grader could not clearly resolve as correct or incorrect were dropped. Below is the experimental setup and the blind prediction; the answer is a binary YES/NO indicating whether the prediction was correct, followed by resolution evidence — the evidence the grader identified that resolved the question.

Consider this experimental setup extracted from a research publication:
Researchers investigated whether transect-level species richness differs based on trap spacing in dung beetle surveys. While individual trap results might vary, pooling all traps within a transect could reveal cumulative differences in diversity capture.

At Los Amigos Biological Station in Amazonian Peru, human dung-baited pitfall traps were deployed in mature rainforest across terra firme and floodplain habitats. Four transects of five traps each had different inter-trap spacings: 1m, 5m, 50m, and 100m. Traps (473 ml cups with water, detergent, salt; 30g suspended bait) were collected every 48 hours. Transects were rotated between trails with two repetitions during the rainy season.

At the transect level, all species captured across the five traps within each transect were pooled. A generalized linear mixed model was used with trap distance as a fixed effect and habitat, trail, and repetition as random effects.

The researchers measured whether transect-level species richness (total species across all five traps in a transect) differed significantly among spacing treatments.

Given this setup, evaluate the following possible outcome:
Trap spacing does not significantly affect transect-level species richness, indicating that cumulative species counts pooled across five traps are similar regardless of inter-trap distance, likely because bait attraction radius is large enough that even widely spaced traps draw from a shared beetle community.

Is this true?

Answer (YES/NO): YES